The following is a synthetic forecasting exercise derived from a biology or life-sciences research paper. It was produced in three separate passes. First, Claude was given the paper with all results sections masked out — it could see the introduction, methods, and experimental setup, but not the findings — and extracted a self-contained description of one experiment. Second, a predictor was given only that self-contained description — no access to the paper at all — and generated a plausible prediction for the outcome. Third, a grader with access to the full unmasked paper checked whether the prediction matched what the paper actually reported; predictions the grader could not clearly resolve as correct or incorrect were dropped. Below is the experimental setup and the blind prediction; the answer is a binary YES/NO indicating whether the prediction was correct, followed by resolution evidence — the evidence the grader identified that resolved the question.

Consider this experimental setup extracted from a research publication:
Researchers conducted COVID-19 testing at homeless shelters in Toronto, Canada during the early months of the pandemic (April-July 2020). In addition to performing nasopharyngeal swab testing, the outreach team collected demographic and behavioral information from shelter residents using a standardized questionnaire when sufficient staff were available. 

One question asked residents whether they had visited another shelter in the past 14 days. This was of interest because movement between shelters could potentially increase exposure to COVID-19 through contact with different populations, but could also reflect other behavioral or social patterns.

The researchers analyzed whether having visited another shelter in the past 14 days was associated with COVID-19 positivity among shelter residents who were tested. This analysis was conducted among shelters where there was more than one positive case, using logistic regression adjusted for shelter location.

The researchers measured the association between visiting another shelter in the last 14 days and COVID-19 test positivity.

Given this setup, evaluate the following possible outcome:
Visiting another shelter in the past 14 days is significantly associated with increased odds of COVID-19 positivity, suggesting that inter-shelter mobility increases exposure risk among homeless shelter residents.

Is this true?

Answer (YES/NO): NO